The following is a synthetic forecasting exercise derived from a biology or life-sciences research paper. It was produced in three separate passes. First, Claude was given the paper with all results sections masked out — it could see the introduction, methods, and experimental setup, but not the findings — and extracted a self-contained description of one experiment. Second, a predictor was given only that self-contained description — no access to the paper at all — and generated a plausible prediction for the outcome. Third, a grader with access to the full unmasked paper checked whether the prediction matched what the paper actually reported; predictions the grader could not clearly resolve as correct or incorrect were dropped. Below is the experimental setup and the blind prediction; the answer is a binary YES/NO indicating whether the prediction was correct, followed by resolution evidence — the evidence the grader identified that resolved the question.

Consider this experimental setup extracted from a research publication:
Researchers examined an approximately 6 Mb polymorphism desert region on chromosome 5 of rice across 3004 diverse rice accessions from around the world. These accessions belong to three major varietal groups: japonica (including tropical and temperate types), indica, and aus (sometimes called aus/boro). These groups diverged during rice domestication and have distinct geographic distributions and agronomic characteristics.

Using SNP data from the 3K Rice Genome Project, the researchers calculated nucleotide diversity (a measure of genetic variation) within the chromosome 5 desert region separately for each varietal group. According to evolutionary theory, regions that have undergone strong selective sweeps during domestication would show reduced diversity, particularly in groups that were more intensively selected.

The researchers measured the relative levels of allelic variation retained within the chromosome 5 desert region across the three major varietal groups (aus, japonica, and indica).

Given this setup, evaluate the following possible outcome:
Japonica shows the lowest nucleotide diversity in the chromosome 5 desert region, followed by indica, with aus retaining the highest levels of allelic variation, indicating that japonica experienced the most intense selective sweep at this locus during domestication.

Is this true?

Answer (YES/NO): YES